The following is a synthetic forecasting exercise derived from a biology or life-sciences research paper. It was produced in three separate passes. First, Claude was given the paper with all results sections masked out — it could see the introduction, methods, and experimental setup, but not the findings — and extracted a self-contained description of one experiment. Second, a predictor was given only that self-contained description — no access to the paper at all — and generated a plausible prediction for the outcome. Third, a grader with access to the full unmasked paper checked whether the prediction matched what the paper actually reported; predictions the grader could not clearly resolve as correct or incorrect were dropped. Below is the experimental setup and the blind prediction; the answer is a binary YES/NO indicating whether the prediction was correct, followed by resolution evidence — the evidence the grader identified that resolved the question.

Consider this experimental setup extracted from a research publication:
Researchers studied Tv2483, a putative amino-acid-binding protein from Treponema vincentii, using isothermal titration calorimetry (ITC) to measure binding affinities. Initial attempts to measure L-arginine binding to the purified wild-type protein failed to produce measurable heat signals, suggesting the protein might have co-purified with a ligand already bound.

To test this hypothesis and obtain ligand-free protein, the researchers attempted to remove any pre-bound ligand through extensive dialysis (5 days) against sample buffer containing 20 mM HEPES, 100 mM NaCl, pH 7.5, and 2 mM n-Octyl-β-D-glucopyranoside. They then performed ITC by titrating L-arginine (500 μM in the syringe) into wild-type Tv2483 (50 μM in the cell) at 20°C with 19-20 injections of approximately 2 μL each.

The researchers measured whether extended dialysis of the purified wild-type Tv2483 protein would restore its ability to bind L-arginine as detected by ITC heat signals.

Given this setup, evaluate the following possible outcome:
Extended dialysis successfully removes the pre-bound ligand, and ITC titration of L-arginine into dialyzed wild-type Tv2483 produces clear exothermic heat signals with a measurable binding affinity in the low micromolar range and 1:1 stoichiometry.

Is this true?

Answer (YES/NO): NO